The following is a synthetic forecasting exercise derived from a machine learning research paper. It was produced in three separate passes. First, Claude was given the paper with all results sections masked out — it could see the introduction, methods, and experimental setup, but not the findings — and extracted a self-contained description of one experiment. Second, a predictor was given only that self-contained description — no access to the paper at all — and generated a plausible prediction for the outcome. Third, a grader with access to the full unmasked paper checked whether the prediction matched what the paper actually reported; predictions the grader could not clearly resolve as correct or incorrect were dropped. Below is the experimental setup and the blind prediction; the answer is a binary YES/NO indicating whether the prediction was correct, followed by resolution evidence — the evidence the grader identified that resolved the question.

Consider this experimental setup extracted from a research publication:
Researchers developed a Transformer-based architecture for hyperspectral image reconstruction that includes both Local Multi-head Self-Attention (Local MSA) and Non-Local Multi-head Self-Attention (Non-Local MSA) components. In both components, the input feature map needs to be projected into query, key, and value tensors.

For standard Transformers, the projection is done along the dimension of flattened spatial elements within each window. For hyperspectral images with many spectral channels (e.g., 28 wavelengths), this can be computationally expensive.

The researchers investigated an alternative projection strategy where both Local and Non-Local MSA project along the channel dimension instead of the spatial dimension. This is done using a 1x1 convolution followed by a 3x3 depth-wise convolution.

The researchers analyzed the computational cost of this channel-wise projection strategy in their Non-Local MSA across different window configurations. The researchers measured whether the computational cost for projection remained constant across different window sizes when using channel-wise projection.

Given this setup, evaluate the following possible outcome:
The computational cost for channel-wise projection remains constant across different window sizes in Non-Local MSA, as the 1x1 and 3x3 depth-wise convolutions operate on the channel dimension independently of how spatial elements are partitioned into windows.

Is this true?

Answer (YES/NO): YES